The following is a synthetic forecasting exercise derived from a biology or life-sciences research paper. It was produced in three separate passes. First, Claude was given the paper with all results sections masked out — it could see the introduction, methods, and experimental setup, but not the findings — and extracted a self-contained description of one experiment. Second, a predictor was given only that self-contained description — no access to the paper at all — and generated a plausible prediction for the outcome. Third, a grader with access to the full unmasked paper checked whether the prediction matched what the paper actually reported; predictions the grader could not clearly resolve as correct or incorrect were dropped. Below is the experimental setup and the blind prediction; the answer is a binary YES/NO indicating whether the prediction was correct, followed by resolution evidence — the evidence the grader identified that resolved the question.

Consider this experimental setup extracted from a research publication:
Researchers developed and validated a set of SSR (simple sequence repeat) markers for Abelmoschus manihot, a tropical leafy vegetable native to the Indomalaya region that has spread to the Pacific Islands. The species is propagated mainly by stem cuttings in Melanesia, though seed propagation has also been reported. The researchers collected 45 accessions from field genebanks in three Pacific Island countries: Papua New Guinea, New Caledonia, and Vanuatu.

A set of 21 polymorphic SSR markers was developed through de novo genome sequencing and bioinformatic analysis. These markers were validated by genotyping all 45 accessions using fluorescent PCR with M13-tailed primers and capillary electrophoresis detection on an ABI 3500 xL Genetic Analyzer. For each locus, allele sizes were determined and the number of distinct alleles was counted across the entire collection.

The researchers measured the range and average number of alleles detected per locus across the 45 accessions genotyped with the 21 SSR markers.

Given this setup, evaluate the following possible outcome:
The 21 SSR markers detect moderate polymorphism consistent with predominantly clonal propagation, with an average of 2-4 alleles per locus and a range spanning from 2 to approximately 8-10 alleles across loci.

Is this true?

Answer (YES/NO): NO